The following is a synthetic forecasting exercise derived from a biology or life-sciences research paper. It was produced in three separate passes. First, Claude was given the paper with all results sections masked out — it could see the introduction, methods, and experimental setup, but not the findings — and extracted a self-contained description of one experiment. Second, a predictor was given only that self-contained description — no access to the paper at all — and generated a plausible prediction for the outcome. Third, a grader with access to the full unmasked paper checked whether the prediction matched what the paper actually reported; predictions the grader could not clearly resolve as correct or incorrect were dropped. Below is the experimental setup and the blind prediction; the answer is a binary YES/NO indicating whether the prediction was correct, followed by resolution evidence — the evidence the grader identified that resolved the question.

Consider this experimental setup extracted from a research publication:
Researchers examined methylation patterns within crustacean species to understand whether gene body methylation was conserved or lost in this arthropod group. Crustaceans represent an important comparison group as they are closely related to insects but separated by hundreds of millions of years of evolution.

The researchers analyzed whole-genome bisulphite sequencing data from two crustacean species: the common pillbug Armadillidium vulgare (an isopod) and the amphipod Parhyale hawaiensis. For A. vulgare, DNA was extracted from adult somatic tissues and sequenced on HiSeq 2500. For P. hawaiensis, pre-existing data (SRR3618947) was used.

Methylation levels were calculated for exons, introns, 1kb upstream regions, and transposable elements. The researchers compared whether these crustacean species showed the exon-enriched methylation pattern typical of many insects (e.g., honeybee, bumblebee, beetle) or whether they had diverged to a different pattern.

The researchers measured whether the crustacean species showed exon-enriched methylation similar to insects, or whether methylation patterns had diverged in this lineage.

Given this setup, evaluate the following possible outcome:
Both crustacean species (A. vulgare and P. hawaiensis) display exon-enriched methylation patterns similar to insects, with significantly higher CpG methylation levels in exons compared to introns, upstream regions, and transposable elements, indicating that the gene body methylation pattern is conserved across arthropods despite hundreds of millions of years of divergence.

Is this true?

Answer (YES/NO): NO